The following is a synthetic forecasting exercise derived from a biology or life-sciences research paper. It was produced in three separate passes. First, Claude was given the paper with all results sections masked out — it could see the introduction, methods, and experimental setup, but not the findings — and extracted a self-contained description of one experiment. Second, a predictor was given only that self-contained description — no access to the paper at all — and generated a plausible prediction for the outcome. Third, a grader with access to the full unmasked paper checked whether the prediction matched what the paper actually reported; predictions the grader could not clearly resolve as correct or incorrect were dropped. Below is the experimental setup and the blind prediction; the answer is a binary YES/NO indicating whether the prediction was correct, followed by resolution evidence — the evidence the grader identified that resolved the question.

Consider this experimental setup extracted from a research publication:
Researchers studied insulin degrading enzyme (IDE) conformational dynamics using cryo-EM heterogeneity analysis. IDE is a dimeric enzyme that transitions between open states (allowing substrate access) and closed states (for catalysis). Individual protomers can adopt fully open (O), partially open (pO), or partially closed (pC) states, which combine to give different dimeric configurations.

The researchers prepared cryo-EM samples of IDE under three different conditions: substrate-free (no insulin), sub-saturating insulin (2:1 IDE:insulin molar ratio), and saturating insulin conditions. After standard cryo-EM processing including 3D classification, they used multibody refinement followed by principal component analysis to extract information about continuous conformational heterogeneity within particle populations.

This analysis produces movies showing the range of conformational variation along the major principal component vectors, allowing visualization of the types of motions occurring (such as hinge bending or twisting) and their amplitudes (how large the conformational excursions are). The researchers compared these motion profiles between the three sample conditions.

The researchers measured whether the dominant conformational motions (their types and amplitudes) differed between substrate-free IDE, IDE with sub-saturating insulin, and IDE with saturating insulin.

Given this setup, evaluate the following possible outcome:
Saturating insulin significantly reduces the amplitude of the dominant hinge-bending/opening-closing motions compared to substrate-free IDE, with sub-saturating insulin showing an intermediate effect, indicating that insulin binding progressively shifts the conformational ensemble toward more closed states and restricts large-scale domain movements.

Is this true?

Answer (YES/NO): NO